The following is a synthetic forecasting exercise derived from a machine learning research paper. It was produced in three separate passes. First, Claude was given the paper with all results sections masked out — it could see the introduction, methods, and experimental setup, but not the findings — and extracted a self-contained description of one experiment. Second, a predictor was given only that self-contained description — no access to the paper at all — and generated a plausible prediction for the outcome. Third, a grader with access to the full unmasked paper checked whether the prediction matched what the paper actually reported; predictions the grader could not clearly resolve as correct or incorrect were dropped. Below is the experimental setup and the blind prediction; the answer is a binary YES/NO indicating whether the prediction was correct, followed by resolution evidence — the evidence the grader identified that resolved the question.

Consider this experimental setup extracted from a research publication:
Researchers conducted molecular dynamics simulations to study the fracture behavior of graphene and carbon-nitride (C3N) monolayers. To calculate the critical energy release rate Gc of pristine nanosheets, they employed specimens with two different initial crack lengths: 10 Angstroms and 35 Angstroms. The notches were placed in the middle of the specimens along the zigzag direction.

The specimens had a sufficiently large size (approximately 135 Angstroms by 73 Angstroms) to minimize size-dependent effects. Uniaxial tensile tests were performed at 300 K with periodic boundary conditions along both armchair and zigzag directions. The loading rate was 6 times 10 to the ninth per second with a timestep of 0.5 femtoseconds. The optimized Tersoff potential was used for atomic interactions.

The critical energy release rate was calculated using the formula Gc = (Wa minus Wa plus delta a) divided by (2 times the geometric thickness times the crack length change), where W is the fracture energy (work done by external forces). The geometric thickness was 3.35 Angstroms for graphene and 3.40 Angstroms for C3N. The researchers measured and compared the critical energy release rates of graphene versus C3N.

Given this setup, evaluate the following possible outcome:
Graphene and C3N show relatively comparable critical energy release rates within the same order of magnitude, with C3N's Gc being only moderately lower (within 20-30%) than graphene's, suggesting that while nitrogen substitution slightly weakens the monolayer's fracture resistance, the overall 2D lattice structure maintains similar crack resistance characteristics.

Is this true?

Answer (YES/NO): NO